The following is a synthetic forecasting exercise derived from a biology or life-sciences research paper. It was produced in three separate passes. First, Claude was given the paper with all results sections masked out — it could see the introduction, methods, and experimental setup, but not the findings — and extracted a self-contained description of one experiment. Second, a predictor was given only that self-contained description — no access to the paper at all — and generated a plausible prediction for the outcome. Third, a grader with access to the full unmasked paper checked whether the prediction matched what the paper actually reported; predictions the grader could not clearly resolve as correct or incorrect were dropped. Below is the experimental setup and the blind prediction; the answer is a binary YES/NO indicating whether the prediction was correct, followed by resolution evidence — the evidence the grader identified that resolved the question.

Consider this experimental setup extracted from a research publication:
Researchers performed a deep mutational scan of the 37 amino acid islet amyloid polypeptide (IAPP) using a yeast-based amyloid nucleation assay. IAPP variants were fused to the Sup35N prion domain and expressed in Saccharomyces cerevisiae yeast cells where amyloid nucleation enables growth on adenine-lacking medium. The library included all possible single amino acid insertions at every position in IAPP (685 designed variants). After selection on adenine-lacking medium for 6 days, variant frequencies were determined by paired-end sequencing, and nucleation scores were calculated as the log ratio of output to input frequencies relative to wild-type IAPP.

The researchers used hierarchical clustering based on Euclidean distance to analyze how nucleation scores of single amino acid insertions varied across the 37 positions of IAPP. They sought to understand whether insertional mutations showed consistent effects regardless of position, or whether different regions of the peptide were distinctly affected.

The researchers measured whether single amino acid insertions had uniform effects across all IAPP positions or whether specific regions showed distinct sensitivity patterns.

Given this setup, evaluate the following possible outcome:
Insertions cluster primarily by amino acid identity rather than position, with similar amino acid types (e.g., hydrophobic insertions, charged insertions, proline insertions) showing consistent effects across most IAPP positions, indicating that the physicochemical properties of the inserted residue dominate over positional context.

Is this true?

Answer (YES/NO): NO